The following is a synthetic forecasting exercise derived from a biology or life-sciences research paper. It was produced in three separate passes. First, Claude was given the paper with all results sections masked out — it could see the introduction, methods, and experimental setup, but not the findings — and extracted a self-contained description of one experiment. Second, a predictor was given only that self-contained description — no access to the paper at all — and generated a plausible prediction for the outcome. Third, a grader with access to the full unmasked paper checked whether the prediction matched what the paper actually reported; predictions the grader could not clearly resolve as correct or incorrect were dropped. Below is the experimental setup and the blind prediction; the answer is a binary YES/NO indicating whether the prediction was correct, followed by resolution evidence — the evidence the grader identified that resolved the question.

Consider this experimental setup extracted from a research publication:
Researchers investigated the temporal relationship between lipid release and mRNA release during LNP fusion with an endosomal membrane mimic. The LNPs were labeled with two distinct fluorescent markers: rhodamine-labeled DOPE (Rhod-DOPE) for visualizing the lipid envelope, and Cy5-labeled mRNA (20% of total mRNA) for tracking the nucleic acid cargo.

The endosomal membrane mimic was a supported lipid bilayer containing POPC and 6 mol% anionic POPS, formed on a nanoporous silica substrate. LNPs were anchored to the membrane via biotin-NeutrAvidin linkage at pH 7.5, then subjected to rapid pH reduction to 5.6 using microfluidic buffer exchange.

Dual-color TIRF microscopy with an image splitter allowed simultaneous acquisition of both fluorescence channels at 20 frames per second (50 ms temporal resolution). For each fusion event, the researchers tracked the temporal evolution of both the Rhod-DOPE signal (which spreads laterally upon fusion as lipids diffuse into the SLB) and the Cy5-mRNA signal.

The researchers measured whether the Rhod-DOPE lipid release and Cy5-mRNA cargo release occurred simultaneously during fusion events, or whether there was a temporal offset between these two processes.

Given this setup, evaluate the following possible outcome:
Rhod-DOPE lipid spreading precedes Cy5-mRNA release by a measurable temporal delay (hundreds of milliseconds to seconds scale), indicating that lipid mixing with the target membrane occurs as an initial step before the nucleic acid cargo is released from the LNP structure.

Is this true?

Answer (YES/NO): NO